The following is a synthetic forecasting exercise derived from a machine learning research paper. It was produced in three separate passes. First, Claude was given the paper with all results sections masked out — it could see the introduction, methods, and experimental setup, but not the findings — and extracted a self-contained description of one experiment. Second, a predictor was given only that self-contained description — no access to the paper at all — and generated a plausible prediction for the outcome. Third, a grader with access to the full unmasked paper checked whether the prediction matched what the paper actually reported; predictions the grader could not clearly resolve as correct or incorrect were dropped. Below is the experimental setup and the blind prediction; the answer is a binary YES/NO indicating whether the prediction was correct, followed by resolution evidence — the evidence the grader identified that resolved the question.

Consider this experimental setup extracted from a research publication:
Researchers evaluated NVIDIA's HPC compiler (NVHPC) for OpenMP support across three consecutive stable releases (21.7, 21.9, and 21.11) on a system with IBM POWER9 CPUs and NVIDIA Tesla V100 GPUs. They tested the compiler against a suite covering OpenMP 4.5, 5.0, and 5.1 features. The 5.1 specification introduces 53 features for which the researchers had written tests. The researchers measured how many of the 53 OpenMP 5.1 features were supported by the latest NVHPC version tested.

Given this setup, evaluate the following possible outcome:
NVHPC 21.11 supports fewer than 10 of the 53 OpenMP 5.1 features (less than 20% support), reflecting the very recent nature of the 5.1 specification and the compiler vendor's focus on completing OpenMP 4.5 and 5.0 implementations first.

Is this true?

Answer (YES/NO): NO